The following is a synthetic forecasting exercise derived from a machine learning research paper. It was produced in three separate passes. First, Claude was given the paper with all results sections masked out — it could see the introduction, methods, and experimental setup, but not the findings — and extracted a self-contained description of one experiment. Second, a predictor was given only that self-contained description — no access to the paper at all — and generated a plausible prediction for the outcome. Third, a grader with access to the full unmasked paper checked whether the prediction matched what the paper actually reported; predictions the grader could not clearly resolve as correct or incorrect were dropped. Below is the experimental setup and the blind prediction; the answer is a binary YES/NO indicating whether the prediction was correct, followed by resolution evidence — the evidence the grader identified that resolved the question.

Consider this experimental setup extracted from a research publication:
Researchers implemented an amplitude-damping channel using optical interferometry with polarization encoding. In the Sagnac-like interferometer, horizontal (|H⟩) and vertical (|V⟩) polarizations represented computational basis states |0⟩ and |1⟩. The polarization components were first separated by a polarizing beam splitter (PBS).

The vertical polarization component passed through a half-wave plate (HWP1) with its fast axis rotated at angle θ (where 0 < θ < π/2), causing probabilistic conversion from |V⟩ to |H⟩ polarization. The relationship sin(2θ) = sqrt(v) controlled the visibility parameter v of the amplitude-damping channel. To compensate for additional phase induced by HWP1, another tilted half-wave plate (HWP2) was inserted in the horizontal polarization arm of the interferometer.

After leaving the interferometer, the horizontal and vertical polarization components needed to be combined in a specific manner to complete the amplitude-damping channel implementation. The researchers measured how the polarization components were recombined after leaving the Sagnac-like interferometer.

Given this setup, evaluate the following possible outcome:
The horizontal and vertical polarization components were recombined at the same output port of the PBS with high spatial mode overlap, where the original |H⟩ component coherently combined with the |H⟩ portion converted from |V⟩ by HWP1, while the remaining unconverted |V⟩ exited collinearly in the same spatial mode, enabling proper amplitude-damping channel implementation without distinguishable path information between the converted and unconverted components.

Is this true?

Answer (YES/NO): NO